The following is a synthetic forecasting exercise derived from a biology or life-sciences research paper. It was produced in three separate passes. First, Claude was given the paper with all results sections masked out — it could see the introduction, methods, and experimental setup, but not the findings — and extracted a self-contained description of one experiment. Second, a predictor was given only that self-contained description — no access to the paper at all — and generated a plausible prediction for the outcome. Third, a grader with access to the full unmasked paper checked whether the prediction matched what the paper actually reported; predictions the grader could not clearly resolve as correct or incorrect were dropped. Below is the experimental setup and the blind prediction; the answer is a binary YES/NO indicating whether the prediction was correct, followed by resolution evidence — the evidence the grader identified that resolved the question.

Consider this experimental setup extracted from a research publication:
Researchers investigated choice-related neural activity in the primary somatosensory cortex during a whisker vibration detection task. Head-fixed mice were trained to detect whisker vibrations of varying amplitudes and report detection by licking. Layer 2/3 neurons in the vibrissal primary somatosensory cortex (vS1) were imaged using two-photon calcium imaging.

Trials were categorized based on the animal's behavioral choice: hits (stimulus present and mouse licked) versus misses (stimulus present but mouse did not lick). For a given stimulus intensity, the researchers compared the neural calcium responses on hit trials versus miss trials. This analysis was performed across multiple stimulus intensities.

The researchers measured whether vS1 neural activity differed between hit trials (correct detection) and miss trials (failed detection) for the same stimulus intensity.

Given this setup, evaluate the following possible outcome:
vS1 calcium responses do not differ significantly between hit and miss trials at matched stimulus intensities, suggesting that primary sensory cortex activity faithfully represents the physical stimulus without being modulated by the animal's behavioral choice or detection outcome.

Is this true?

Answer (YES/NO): NO